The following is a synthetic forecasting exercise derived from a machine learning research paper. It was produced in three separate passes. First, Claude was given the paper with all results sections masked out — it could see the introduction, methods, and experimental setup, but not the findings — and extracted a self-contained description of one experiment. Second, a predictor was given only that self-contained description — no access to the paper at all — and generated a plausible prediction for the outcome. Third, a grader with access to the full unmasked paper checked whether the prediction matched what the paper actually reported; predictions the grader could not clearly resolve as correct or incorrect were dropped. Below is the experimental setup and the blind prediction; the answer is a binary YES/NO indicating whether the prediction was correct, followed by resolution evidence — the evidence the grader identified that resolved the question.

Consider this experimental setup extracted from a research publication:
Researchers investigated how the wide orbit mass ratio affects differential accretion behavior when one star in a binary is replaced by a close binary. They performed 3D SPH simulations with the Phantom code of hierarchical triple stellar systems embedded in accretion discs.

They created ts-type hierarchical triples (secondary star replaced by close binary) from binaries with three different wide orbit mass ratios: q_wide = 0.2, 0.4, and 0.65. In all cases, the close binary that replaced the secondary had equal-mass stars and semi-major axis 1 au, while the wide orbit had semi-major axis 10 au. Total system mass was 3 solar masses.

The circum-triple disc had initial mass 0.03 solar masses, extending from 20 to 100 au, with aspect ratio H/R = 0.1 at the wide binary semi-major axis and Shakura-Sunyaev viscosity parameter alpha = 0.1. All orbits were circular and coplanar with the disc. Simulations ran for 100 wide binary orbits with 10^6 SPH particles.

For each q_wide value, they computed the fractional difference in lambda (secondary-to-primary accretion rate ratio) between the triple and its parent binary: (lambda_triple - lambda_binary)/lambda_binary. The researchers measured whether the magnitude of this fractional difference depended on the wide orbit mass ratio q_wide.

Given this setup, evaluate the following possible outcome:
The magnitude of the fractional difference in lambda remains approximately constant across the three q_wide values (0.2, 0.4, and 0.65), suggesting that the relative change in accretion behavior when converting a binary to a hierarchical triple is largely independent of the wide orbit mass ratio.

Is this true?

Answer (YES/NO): NO